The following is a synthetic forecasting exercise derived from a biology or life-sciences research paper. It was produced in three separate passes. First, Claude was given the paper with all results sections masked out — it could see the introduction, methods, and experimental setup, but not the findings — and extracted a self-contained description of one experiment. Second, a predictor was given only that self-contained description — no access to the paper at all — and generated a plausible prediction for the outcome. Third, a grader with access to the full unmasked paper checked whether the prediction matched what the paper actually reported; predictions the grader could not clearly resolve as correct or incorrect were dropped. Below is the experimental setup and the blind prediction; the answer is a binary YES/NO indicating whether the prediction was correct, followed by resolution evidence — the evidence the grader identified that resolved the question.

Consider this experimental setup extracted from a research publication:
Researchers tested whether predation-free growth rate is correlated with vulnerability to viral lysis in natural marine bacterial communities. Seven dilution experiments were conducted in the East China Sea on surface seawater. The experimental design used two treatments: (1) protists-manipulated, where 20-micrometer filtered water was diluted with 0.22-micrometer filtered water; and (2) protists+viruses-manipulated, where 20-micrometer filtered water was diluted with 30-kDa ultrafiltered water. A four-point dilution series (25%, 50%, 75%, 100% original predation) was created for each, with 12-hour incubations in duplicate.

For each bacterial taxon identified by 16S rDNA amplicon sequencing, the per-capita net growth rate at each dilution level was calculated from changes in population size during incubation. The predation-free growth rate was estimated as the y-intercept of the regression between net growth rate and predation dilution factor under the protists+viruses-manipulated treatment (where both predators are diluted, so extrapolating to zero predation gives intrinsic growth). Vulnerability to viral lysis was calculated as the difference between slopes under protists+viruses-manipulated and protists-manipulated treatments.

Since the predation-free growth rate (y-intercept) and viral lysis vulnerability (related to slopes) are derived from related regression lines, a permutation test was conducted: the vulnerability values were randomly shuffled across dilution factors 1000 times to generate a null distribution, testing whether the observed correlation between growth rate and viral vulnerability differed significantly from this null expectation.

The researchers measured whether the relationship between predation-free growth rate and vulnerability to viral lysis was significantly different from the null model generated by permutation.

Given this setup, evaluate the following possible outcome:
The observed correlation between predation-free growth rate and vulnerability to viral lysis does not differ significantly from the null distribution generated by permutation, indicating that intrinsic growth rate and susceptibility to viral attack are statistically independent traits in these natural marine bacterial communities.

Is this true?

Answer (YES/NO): NO